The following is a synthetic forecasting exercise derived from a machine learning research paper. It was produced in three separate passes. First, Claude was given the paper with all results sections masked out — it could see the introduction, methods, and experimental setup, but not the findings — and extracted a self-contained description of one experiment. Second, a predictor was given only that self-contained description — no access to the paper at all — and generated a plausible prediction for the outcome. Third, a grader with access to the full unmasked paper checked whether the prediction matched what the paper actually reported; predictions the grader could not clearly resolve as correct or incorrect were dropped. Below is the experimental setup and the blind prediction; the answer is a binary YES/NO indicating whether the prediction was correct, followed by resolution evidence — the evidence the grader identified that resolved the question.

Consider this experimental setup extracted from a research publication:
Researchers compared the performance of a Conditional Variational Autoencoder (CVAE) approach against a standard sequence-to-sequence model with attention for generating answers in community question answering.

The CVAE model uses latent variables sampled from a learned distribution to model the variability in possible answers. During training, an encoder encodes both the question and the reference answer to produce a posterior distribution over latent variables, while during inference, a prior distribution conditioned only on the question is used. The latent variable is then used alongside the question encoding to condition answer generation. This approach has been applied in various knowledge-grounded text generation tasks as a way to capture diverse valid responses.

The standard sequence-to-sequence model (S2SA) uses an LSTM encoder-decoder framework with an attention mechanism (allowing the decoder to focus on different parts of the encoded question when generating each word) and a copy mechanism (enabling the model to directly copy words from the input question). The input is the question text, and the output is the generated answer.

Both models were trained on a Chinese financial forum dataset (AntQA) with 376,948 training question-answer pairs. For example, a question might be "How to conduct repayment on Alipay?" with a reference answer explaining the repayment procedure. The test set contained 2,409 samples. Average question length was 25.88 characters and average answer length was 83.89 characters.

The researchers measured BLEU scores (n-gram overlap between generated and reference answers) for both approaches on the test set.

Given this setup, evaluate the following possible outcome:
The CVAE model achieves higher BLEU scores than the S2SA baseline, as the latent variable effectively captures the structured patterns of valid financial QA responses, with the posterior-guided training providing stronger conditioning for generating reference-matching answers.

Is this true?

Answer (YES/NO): NO